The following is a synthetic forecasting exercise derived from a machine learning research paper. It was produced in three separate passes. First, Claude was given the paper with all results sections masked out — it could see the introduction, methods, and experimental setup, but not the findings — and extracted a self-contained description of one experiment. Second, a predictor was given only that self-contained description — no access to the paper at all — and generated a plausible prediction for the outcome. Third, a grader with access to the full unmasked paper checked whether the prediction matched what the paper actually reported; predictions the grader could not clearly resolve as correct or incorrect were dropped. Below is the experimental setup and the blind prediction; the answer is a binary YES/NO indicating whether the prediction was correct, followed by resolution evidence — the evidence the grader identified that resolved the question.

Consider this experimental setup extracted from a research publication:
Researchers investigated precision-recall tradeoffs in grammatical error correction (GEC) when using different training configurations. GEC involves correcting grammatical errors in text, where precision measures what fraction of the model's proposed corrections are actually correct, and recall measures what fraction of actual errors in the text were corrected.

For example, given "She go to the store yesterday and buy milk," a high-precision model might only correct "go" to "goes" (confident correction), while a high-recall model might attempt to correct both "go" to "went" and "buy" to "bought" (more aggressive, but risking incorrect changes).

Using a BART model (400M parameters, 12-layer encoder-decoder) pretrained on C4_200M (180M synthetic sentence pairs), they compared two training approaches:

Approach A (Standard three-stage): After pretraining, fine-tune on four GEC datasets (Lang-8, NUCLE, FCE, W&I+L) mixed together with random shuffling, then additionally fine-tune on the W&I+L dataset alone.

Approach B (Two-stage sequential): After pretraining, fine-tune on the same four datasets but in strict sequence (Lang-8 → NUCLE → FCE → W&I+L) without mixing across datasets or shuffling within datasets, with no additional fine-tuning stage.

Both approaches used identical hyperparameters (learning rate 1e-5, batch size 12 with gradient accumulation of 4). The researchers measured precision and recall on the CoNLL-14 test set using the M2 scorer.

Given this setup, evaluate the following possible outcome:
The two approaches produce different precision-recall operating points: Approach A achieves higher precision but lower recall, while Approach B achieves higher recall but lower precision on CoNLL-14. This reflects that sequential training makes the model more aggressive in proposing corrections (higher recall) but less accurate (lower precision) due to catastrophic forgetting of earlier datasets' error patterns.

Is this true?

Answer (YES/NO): NO